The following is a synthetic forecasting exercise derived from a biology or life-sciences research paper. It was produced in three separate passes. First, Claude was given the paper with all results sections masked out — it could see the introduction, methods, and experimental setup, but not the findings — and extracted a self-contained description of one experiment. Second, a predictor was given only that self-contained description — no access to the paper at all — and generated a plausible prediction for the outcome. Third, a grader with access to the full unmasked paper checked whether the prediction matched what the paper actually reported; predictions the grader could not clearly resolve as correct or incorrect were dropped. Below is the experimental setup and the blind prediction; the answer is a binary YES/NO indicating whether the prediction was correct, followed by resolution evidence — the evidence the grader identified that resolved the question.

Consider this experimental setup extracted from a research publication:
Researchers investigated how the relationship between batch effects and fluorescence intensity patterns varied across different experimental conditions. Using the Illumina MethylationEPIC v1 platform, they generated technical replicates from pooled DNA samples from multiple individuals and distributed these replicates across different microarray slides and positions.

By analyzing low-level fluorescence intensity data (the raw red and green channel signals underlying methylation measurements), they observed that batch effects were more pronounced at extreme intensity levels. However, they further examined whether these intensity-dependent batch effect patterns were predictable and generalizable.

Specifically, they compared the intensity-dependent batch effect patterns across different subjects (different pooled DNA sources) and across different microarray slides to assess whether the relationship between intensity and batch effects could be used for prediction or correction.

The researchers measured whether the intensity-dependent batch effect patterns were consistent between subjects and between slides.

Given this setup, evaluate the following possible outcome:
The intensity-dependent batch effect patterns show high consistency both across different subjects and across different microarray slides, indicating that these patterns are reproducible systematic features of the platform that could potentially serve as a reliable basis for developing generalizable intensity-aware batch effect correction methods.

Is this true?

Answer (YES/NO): NO